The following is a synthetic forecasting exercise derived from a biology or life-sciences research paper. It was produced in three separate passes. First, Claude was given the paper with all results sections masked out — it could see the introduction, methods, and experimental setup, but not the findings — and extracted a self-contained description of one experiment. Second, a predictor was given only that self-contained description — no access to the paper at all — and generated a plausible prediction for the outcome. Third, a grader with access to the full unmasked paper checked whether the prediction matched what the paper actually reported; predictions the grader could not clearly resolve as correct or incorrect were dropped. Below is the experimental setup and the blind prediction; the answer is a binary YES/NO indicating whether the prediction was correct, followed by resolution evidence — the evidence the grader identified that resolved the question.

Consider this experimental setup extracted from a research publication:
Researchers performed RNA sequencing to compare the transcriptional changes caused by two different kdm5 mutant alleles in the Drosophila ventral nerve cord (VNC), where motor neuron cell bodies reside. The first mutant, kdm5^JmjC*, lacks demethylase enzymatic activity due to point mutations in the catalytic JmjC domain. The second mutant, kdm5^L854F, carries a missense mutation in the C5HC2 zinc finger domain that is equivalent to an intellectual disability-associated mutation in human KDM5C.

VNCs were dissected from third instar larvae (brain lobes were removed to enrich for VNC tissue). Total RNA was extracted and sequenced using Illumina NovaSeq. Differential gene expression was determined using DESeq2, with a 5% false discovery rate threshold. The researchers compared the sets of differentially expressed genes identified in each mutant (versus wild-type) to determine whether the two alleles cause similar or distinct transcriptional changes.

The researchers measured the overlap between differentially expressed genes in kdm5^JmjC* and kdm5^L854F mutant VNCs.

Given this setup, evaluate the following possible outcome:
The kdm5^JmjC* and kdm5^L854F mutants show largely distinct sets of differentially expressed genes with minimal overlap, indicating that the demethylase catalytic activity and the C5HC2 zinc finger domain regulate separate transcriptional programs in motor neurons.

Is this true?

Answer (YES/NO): NO